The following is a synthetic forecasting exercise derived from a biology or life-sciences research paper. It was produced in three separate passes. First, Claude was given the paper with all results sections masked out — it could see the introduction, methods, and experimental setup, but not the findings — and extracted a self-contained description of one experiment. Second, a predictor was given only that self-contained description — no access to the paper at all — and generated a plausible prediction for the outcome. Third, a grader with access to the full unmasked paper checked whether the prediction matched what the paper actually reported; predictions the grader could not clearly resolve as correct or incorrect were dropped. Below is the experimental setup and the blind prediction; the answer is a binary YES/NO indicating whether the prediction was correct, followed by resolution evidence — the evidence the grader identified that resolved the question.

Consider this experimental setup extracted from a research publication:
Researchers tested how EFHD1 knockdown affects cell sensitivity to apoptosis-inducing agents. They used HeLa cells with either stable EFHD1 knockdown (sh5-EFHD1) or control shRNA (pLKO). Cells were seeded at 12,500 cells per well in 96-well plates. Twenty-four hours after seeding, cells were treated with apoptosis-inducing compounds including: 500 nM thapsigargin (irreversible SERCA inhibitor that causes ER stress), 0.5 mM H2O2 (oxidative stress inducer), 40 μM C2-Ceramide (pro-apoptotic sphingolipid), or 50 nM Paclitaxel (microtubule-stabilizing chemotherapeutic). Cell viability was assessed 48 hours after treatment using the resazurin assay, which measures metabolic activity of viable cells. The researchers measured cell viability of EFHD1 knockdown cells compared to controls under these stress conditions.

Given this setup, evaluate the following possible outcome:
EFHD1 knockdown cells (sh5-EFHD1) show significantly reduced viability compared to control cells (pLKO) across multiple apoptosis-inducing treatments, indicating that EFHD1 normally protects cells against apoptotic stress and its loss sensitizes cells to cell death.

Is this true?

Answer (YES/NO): YES